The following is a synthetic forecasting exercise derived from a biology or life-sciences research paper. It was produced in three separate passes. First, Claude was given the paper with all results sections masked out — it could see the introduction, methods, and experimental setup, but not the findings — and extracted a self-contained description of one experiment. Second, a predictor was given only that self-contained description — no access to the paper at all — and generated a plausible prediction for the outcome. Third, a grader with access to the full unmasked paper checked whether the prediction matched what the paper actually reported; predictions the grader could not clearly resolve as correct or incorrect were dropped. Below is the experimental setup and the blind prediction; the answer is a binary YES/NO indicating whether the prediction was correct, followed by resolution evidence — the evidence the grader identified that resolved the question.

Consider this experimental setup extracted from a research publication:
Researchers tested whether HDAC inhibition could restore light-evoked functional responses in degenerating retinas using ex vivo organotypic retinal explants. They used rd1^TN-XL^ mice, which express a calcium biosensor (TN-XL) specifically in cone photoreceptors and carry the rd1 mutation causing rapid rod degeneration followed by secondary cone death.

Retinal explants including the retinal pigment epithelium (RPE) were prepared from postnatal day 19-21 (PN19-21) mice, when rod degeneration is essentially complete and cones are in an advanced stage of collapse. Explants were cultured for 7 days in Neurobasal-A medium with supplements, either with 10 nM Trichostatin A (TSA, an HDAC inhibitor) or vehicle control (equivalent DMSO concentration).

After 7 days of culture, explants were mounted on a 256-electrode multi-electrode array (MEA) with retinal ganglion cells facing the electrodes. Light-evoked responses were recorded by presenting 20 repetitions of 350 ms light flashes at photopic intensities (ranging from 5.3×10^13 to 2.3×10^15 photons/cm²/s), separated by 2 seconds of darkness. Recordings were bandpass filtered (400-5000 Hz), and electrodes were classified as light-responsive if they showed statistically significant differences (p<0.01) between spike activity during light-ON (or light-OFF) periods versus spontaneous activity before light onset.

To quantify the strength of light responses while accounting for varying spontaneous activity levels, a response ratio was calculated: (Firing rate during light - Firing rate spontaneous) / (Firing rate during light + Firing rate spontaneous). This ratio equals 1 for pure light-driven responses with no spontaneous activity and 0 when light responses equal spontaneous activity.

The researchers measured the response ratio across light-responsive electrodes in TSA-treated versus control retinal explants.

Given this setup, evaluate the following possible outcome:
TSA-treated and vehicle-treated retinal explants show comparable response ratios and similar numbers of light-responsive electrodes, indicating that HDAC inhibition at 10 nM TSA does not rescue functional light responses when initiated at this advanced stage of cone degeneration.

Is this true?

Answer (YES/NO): NO